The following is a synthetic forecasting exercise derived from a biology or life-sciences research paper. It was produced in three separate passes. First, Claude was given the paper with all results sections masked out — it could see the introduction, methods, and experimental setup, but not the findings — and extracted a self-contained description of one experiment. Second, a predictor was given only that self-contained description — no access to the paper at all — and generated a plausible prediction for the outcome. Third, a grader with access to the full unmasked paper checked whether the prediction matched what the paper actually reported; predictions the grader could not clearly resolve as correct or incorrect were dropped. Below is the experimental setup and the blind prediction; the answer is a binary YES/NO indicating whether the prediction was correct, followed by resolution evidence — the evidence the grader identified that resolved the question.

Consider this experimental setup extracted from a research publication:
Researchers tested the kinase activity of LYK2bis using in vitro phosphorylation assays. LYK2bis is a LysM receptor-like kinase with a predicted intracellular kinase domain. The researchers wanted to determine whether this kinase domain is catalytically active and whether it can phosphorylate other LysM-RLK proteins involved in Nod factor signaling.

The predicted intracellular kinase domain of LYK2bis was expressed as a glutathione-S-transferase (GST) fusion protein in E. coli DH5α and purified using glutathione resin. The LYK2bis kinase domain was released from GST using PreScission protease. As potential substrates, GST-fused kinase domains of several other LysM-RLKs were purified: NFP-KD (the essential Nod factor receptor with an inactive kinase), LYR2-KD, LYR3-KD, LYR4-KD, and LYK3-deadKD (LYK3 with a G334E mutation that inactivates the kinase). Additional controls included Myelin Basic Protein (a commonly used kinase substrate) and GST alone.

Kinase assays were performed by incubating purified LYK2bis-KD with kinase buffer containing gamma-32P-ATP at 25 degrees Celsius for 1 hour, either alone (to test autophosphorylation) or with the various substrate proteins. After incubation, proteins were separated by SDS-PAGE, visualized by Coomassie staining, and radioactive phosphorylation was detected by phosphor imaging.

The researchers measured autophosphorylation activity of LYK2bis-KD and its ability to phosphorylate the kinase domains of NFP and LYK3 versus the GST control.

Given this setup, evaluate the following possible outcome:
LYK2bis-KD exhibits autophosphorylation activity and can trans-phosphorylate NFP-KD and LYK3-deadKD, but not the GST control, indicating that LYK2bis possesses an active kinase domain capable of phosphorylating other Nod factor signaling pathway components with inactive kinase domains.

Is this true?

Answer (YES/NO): YES